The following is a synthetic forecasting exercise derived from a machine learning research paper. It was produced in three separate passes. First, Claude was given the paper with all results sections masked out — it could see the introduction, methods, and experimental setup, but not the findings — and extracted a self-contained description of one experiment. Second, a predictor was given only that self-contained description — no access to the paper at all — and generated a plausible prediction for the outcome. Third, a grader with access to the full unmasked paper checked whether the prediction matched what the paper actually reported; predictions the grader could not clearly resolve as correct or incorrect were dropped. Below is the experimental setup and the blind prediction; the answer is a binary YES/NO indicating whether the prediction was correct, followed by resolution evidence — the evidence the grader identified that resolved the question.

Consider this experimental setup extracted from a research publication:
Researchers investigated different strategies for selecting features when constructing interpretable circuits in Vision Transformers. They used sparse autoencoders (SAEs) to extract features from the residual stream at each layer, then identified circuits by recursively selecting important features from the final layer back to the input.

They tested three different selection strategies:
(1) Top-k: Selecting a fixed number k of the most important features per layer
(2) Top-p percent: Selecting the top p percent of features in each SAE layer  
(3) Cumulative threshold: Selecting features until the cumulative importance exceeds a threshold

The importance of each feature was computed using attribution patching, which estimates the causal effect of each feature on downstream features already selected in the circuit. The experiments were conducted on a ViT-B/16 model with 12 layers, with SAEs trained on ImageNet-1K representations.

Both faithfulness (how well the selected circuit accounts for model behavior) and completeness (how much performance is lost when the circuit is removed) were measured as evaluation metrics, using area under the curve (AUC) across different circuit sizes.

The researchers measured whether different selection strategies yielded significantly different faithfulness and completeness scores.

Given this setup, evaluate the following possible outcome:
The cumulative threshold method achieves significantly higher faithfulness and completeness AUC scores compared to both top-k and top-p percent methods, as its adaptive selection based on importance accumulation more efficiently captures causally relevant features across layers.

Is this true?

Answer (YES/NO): NO